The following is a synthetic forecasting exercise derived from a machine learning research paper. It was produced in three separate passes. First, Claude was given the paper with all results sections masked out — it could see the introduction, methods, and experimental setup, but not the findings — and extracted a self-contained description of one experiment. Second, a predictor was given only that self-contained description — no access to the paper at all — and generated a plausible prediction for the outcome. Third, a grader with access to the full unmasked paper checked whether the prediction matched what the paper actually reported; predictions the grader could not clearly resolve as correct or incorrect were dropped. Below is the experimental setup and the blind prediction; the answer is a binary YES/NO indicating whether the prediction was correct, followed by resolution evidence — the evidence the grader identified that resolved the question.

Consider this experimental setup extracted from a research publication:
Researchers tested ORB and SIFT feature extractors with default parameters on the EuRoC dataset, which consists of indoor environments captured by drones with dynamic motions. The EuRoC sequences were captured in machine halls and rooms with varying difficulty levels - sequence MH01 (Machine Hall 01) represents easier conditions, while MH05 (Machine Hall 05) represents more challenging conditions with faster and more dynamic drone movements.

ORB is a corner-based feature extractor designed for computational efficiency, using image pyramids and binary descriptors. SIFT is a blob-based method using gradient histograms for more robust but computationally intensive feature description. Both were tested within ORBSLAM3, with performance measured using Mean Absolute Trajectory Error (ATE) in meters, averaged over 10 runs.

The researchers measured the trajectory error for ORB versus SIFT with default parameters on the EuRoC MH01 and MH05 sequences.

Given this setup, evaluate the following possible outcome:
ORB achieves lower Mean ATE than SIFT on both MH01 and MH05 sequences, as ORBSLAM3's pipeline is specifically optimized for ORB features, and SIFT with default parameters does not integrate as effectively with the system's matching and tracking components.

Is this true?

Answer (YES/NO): YES